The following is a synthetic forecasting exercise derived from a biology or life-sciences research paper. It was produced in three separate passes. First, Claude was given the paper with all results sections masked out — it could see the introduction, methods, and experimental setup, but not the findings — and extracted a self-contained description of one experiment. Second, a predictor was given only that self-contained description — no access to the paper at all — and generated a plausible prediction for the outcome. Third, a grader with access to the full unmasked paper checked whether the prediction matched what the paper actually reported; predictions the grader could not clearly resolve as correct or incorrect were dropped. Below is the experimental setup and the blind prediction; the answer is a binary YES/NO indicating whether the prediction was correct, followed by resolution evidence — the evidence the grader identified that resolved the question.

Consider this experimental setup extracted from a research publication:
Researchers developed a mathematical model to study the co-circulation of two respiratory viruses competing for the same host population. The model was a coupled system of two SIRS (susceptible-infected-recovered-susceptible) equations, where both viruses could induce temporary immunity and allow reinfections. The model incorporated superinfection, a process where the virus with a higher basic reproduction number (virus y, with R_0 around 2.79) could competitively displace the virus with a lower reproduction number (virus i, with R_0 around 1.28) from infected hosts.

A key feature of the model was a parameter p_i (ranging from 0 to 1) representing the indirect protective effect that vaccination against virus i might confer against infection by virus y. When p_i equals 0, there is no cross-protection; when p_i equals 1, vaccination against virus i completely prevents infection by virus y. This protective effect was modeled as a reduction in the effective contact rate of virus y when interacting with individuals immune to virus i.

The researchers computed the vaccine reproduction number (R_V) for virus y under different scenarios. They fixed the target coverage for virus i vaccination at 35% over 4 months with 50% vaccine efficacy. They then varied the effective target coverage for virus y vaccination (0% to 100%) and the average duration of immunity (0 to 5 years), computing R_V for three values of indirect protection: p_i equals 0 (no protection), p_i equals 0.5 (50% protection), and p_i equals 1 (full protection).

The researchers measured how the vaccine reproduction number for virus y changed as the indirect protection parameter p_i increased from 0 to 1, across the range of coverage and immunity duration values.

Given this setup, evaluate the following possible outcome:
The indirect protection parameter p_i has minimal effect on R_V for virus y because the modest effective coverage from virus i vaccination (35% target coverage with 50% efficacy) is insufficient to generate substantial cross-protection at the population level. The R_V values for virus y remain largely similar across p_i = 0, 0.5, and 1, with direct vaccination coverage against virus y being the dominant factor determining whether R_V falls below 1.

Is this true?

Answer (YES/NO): NO